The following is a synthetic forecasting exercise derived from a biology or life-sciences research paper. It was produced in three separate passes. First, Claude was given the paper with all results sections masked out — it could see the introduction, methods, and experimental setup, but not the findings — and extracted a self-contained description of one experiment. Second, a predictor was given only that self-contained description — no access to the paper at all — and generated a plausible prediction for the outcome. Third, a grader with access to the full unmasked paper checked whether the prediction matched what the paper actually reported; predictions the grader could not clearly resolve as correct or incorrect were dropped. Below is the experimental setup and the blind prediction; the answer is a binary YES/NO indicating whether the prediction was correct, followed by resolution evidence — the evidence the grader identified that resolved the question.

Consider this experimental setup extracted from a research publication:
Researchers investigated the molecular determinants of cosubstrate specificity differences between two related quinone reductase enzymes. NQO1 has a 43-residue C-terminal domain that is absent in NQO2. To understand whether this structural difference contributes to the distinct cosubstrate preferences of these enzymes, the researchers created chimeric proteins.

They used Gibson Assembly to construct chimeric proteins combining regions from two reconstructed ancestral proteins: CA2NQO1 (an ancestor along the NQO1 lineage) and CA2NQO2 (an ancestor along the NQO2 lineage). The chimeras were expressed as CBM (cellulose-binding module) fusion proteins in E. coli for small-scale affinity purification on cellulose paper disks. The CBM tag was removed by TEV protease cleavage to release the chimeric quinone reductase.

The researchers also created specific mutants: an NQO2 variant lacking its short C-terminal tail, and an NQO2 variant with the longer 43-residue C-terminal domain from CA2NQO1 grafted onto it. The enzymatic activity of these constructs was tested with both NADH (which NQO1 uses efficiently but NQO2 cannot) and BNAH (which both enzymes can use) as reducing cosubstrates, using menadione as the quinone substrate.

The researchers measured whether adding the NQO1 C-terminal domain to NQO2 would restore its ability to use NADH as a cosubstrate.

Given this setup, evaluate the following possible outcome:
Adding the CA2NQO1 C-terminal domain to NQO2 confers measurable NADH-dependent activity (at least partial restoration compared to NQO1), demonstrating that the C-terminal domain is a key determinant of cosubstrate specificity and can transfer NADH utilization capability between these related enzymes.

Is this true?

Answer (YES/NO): NO